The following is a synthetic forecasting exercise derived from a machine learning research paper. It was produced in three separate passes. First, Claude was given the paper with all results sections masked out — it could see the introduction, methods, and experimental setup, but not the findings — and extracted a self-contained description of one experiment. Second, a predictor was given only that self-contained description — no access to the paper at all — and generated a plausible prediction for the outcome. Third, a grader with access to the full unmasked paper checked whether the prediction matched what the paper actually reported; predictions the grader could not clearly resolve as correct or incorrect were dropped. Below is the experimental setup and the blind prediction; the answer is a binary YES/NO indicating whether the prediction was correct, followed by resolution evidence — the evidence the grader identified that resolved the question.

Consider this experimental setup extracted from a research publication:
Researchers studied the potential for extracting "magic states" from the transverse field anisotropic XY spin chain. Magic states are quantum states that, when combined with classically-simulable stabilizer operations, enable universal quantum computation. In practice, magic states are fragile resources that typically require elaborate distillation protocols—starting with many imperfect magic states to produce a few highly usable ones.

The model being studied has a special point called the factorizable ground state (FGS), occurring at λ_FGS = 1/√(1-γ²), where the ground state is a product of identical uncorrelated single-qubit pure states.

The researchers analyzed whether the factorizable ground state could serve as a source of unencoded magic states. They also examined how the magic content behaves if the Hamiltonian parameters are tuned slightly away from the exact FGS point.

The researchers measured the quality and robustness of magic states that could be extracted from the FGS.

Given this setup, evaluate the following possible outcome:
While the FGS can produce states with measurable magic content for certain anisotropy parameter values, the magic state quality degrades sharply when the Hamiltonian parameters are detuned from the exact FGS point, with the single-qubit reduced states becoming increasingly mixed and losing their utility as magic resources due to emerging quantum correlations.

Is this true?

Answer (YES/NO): NO